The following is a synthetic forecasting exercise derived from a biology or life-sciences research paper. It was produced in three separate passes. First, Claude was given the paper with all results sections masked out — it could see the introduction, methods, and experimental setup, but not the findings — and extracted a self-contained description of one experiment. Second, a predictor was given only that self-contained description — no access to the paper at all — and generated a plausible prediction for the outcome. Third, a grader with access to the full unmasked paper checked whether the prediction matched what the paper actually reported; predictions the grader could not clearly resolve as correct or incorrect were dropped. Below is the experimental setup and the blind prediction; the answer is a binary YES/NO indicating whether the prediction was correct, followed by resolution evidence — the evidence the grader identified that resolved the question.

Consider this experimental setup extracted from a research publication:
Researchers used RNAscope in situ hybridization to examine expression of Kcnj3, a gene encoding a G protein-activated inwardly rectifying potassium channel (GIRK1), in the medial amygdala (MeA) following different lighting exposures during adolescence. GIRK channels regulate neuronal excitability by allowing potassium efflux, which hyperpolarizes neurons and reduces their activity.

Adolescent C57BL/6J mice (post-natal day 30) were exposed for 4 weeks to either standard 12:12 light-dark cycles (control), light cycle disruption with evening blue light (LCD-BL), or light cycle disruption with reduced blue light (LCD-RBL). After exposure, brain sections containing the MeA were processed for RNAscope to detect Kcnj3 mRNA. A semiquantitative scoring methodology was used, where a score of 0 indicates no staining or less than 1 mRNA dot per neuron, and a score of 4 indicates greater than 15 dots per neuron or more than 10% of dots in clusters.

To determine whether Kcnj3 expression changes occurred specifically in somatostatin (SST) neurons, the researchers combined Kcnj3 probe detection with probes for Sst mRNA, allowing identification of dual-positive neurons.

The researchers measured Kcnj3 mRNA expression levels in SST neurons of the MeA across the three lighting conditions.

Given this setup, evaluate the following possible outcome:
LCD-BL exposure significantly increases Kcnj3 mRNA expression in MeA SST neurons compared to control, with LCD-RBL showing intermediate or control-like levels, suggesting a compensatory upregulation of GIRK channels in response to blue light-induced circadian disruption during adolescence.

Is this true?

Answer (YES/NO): NO